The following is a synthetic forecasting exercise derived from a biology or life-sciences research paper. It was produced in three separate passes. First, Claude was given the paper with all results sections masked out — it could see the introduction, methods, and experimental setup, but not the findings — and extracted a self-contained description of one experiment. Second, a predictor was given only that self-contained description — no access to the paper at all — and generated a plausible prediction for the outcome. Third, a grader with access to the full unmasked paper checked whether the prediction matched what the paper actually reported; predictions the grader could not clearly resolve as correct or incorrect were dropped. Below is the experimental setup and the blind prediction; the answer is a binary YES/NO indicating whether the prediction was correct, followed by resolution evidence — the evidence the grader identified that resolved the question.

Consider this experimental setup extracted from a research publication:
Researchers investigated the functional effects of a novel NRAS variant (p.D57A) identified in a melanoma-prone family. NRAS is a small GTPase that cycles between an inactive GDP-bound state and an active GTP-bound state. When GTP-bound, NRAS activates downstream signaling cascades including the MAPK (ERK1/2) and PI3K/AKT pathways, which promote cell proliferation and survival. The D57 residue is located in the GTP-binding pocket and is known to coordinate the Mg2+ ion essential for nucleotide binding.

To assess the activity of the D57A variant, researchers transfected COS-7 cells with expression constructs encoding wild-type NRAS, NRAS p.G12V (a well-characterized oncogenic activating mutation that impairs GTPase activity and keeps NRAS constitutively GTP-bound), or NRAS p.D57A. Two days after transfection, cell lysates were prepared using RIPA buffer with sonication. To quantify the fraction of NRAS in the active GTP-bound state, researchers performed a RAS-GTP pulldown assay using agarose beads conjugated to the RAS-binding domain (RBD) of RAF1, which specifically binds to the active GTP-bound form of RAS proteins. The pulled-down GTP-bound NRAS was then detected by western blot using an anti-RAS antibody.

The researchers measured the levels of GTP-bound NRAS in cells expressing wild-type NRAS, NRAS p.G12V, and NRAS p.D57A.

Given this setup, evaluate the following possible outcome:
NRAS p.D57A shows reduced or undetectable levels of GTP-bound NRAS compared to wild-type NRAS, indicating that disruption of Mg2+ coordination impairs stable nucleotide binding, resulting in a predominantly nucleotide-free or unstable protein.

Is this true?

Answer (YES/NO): YES